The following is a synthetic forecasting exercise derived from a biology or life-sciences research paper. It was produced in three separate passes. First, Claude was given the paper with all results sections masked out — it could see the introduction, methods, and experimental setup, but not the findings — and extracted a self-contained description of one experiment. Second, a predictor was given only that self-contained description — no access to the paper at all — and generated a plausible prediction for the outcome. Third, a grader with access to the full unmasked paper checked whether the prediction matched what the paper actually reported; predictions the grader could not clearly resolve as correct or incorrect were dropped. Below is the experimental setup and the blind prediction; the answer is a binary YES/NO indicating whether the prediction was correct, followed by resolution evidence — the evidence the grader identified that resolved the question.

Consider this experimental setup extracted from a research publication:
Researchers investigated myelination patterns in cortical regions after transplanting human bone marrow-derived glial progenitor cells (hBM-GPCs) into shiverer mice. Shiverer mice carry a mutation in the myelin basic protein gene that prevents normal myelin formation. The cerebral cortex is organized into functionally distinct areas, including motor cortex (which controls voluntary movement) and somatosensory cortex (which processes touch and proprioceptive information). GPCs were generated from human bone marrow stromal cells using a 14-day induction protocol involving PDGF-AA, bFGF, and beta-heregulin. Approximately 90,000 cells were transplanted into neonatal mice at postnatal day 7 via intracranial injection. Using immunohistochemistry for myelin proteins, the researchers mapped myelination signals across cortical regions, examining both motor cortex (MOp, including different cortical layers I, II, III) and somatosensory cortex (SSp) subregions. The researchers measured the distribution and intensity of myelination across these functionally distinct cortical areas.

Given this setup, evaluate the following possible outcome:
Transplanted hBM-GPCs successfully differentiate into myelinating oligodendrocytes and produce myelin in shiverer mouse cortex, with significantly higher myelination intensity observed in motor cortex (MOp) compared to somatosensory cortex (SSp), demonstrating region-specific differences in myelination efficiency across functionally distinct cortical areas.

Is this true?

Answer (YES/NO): NO